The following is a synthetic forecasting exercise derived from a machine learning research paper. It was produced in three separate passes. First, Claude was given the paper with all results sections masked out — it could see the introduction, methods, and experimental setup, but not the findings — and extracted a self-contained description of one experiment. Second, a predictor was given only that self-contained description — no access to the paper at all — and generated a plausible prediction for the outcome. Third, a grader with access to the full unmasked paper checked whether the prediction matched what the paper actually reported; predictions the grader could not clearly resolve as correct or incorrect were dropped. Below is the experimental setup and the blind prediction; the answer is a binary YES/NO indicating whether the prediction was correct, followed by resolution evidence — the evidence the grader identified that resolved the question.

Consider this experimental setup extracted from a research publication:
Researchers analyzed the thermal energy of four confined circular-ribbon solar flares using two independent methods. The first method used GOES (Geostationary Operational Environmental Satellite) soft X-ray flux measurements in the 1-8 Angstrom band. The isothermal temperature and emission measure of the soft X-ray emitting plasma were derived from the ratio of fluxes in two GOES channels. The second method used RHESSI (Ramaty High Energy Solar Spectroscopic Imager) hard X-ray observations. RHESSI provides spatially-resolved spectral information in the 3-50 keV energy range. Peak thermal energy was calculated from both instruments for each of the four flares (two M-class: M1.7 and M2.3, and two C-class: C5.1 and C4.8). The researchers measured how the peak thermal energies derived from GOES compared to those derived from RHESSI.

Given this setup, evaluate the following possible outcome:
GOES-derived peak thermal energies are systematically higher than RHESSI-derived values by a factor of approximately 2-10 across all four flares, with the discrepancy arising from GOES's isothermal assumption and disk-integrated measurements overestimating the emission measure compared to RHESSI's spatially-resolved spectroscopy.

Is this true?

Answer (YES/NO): NO